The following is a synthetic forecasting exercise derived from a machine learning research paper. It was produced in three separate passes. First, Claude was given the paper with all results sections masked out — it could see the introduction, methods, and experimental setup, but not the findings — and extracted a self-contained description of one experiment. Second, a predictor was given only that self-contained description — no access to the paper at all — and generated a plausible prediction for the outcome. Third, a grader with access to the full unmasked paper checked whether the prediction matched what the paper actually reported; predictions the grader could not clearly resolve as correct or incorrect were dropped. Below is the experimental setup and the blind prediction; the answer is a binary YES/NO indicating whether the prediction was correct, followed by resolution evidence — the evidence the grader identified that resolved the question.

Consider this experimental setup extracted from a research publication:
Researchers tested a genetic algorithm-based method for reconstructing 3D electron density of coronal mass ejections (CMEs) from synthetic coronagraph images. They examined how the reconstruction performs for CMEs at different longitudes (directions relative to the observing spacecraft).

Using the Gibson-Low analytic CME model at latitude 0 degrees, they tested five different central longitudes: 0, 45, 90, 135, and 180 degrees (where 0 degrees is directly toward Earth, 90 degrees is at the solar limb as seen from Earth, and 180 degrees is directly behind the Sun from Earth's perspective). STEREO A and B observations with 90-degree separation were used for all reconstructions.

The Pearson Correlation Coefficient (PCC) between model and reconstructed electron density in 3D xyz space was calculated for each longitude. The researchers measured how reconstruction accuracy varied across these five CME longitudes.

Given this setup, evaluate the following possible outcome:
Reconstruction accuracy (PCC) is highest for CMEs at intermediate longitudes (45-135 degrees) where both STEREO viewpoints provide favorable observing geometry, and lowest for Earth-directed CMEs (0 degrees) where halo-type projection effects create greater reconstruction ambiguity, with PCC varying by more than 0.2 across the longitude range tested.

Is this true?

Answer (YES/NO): NO